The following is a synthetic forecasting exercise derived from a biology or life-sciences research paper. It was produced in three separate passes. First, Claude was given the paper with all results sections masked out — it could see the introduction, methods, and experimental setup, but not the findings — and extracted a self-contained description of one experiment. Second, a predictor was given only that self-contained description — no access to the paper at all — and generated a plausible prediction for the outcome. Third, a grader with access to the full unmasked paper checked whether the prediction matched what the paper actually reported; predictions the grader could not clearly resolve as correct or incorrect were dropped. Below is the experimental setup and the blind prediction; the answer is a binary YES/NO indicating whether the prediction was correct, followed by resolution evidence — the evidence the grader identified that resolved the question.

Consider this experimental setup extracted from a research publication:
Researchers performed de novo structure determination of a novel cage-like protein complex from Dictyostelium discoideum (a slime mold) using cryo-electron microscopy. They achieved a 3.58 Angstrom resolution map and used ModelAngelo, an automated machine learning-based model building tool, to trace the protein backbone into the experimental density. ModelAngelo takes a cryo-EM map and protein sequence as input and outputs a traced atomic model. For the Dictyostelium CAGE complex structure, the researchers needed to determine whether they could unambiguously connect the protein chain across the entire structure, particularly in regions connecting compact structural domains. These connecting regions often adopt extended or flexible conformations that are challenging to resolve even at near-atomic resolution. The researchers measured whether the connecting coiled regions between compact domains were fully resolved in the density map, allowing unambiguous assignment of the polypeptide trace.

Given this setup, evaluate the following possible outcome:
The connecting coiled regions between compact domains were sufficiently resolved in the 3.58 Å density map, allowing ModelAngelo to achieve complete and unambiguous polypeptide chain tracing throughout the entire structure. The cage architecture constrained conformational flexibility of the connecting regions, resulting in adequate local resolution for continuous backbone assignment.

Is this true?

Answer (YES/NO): NO